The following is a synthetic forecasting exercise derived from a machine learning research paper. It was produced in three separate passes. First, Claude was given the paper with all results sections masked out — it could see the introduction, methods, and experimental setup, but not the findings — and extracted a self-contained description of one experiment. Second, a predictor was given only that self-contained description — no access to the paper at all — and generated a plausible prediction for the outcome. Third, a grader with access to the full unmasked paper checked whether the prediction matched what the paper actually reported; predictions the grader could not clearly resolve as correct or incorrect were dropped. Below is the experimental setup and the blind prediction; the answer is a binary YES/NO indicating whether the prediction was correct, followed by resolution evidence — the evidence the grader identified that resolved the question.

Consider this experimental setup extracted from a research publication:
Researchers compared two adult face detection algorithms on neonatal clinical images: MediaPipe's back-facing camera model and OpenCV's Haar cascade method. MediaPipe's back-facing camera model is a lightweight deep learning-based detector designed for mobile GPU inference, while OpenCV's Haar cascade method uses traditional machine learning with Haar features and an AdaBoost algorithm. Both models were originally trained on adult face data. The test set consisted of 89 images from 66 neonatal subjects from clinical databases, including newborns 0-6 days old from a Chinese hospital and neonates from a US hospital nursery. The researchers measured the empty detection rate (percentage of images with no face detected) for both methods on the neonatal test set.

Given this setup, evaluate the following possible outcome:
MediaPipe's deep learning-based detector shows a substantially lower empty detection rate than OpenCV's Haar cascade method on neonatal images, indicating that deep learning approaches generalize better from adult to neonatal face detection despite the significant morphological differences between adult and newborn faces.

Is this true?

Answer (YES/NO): NO